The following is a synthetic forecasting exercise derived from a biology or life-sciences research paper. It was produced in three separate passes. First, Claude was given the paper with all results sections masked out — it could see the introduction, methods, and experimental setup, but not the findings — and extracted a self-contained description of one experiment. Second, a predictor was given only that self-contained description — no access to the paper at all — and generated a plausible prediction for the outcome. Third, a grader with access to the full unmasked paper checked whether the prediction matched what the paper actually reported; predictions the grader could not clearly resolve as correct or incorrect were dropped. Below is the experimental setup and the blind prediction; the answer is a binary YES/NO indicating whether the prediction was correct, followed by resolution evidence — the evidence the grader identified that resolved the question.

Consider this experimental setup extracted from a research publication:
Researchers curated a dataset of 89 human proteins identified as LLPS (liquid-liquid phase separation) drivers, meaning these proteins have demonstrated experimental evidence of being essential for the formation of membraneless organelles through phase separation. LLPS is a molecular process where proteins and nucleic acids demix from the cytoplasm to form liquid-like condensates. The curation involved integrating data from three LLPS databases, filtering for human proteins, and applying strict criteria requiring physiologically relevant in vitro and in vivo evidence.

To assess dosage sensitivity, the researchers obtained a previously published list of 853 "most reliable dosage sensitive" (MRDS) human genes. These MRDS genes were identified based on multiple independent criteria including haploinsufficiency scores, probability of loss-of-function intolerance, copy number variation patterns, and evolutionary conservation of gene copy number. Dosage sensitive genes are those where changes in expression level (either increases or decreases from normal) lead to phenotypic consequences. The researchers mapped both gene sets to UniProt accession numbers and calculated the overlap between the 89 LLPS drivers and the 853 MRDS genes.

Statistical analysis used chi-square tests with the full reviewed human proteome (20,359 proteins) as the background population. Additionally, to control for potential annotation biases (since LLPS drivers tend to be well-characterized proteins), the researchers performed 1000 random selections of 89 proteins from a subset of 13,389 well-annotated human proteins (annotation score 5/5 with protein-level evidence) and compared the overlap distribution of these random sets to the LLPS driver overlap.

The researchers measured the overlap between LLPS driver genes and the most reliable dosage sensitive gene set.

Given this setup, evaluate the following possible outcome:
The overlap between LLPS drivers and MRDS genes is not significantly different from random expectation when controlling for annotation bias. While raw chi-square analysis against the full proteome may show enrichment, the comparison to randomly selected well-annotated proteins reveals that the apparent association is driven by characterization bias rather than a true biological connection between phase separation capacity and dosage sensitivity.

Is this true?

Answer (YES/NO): NO